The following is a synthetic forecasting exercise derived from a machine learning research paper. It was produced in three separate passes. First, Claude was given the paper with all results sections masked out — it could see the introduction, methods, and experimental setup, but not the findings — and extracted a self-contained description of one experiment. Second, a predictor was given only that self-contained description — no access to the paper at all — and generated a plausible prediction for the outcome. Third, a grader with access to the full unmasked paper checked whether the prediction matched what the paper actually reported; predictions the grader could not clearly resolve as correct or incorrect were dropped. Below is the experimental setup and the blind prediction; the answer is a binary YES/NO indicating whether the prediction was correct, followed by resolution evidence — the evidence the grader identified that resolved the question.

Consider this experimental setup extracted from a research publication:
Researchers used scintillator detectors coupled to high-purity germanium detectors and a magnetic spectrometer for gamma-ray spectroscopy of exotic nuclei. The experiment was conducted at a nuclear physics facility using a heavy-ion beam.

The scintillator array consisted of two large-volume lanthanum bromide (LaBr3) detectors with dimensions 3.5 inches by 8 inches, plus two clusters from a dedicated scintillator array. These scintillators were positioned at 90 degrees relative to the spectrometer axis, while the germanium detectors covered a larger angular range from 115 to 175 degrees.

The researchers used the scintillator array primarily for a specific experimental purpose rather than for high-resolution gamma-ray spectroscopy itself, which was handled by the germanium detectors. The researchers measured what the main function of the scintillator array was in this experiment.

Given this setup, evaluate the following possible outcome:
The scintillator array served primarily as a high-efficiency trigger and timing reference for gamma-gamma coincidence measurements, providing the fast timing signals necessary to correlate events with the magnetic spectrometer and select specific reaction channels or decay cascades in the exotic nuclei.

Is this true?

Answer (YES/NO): NO